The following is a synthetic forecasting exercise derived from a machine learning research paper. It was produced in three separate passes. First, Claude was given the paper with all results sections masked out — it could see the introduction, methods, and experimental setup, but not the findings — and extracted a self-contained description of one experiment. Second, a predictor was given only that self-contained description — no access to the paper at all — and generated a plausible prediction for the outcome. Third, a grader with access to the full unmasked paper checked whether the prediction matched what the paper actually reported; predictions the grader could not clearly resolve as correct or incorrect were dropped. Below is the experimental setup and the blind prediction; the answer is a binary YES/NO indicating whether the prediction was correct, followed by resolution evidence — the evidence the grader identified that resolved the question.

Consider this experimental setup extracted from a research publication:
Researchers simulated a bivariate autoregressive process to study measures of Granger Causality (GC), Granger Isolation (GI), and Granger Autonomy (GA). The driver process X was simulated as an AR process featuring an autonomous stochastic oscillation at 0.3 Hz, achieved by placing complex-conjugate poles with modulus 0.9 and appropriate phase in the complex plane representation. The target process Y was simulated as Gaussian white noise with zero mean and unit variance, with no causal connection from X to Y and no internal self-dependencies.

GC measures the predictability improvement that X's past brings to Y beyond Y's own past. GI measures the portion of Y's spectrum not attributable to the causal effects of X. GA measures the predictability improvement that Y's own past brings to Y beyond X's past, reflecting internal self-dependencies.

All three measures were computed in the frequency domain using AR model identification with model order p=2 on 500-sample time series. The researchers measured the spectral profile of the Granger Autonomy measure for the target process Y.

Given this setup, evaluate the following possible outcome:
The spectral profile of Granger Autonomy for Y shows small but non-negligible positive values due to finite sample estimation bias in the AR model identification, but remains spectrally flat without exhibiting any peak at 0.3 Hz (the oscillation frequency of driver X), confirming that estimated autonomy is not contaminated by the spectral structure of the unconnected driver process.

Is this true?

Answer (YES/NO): NO